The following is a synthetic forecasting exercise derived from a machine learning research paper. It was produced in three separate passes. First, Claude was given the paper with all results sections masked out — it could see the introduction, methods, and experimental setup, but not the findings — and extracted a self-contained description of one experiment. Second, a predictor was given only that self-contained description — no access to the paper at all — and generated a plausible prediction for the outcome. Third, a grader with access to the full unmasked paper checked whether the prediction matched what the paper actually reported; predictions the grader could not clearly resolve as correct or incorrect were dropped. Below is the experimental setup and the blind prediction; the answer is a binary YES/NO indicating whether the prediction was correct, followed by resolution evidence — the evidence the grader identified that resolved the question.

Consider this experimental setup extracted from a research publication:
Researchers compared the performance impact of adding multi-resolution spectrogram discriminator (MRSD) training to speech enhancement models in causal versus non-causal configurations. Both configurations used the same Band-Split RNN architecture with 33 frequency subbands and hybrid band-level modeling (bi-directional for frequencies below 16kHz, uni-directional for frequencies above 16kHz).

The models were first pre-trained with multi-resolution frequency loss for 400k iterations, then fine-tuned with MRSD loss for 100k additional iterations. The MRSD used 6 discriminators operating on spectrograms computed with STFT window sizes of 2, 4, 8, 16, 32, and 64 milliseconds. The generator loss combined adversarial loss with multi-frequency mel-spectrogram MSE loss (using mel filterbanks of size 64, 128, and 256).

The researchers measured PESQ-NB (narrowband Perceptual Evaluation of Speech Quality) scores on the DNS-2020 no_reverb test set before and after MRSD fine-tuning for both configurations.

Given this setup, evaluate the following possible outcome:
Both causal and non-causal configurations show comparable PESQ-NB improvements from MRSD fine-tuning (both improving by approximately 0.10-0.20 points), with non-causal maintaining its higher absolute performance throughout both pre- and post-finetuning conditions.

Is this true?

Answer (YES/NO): NO